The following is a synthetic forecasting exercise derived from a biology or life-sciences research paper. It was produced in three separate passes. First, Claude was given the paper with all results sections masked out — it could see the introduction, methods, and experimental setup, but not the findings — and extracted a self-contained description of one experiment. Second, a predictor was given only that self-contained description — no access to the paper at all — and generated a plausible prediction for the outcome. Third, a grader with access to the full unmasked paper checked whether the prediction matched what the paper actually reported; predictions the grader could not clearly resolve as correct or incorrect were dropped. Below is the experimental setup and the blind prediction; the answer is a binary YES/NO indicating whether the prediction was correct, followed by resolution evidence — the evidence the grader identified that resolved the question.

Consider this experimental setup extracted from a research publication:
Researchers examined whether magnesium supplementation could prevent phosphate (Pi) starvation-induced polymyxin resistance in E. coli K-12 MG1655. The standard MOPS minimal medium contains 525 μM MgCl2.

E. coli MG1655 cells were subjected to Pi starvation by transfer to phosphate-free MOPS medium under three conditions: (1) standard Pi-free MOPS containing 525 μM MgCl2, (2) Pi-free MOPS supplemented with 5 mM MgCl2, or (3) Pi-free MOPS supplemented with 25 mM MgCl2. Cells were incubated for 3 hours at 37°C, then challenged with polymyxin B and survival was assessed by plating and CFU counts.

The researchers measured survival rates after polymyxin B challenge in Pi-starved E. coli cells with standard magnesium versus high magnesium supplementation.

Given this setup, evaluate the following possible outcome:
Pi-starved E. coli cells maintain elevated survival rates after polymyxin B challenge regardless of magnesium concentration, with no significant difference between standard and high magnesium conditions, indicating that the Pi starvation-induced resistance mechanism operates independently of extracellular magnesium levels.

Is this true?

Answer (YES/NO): NO